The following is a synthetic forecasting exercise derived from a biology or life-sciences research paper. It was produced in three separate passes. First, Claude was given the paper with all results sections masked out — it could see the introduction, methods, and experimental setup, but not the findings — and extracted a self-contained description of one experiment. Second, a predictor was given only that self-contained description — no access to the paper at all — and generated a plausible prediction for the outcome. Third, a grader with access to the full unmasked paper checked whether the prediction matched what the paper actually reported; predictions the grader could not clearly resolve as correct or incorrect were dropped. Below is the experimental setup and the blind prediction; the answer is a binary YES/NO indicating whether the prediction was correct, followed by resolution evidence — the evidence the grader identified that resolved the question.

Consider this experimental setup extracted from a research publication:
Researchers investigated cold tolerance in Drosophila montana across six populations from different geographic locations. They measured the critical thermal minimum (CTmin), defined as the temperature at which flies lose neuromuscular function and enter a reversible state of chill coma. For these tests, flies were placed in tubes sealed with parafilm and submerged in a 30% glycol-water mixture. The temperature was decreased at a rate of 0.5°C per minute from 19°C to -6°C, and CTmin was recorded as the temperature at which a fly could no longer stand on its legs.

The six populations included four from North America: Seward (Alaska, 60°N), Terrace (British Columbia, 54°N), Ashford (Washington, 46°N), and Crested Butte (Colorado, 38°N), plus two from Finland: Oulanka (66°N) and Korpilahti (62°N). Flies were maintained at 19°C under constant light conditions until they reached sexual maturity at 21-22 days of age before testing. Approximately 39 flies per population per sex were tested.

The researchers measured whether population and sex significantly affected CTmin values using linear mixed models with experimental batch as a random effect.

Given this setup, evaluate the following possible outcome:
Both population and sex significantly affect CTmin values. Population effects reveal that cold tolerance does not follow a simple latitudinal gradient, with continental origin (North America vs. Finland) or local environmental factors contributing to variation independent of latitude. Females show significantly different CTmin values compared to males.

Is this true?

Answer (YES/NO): NO